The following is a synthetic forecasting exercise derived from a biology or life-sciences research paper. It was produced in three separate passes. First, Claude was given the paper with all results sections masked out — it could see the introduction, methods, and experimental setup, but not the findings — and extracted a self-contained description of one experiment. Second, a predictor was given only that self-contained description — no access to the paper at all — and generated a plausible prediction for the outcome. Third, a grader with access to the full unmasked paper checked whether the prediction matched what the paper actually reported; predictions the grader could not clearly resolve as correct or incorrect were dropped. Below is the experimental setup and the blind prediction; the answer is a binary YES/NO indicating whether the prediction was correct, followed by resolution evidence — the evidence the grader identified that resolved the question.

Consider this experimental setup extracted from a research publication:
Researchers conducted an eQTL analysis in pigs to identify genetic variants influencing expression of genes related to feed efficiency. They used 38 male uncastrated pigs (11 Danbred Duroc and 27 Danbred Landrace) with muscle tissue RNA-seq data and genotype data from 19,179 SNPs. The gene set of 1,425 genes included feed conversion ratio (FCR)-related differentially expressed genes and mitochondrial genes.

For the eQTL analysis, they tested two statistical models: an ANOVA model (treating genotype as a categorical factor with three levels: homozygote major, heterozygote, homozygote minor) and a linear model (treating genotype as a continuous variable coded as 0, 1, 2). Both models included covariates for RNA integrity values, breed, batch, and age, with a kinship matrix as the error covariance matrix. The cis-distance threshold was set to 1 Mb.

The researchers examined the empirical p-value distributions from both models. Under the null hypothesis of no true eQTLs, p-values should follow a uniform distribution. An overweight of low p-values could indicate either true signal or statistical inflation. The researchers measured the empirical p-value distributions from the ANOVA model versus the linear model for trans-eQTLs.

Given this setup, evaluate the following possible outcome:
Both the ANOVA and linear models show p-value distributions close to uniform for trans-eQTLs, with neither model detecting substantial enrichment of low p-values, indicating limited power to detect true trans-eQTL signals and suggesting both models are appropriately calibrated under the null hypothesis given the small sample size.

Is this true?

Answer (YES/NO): NO